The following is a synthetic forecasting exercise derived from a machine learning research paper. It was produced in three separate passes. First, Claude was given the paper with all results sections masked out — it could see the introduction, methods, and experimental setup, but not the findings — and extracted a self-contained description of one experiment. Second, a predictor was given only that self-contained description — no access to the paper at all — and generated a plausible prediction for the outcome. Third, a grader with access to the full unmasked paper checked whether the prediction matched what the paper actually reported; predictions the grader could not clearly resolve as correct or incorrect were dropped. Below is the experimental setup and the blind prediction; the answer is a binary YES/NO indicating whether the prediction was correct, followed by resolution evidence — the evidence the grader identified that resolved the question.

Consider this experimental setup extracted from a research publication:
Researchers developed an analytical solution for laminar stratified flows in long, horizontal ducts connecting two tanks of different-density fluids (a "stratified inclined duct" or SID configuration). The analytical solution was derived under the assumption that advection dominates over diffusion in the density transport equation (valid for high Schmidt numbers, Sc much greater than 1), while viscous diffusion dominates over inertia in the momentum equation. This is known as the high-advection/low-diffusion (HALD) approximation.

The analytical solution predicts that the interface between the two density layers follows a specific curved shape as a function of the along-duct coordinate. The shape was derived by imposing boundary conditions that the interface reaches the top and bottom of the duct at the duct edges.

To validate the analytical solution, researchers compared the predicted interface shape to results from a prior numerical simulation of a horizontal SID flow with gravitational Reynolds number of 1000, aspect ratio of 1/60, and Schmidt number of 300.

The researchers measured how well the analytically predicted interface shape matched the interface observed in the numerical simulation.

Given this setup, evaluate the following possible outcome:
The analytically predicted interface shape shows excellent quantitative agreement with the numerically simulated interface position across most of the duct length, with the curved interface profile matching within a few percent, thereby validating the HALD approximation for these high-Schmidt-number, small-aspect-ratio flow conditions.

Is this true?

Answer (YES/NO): NO